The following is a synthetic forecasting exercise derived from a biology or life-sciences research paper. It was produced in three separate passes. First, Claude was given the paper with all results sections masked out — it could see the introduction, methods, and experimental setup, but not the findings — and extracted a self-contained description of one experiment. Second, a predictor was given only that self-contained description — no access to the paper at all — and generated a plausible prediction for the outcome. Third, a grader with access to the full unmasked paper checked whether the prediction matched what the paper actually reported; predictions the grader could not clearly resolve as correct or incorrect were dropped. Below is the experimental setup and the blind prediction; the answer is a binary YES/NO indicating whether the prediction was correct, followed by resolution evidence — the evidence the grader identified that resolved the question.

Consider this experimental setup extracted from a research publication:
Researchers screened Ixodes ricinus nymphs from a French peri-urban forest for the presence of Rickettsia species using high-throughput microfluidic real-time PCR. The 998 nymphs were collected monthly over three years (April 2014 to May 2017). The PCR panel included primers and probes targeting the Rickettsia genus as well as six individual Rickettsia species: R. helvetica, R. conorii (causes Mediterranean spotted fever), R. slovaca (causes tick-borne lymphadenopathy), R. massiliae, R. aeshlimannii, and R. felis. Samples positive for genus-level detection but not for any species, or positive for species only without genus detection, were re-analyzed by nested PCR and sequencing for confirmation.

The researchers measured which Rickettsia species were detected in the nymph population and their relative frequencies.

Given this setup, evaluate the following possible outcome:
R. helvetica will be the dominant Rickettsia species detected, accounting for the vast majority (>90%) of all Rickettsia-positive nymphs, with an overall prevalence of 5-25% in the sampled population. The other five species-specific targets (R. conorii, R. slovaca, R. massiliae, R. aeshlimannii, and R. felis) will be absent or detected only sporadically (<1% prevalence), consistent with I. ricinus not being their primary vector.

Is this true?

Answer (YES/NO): NO